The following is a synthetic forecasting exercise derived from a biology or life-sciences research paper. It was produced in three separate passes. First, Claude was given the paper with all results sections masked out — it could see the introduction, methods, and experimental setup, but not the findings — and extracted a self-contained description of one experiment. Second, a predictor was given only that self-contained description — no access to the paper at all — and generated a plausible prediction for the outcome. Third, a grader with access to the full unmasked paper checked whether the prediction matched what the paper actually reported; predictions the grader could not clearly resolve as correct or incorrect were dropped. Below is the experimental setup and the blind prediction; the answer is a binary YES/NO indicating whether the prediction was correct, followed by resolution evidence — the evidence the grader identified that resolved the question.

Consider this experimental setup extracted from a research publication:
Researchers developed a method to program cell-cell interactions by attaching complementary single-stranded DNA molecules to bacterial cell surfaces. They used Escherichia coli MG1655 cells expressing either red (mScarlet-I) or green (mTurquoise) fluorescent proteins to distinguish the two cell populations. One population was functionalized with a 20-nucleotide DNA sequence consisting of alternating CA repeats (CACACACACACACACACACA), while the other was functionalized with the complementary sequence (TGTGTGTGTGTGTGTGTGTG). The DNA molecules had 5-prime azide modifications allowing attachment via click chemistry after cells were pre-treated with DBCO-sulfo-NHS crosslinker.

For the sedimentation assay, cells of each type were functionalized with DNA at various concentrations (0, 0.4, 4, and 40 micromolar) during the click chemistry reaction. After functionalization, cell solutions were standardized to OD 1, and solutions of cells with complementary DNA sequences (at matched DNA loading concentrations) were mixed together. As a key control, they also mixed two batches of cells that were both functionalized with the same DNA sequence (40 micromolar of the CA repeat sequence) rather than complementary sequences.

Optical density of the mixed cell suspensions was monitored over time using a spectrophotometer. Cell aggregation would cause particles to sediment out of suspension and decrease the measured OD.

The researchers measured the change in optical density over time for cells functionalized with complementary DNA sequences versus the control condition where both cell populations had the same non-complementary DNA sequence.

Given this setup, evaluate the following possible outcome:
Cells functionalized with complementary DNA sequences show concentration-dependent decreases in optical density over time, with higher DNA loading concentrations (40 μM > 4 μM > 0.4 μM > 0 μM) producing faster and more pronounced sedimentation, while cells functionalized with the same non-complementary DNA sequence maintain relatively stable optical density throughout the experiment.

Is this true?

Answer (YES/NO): YES